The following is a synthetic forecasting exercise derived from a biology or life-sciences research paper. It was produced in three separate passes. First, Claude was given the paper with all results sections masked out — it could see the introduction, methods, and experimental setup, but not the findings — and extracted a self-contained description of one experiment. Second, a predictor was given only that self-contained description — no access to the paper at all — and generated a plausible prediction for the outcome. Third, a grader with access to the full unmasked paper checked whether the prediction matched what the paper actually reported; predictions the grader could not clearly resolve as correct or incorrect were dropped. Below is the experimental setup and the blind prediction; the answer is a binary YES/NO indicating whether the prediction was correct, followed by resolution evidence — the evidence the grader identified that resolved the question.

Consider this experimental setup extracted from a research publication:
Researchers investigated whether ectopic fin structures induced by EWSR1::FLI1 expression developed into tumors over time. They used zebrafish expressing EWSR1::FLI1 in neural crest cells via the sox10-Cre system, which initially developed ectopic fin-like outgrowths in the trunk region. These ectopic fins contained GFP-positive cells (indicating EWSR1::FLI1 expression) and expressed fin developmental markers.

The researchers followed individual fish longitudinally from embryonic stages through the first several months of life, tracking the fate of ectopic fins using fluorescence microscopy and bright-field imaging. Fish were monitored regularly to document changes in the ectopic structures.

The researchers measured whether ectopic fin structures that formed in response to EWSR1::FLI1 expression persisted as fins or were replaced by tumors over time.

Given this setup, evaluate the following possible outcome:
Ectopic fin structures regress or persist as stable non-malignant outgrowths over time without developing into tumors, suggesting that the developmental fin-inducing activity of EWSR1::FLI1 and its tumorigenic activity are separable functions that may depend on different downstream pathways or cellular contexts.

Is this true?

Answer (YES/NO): NO